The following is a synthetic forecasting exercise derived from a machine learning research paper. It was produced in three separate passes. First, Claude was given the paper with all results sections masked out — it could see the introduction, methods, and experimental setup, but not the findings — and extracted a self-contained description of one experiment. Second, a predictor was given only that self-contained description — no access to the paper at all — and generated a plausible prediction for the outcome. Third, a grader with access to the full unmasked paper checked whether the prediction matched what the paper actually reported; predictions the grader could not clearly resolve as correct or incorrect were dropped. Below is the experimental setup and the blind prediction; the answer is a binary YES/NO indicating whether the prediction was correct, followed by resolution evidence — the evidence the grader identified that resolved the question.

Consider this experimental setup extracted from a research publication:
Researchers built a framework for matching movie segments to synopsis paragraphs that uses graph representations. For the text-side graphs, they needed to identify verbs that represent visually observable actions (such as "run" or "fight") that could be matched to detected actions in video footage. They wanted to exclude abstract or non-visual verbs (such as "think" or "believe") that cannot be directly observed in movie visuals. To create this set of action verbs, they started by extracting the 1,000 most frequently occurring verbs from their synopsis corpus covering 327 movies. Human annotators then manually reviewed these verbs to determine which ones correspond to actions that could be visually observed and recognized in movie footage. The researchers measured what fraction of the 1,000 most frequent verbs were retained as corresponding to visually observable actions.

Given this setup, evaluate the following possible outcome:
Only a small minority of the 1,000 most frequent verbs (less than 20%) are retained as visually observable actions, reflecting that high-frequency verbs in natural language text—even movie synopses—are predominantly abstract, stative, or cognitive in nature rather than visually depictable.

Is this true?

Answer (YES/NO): NO